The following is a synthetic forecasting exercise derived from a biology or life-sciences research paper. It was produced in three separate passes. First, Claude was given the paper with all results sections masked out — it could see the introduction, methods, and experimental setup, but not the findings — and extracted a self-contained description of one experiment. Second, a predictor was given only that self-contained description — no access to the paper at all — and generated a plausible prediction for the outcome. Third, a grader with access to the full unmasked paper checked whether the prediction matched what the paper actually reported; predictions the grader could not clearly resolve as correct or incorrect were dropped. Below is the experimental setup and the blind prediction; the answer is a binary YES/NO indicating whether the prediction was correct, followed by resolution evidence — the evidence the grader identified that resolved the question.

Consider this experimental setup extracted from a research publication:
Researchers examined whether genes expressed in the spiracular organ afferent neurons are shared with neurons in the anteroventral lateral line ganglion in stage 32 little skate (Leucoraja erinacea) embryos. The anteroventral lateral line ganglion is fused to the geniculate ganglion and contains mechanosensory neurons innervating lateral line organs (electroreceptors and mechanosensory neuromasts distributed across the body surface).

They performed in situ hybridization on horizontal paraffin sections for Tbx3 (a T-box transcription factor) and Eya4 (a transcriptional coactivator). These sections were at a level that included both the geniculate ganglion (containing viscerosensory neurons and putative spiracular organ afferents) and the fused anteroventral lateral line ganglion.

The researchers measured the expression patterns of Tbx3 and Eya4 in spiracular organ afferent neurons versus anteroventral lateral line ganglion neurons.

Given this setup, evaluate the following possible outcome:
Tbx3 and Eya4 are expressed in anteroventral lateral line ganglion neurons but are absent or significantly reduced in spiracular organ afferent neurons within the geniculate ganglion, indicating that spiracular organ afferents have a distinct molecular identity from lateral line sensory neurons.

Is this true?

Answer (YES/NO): NO